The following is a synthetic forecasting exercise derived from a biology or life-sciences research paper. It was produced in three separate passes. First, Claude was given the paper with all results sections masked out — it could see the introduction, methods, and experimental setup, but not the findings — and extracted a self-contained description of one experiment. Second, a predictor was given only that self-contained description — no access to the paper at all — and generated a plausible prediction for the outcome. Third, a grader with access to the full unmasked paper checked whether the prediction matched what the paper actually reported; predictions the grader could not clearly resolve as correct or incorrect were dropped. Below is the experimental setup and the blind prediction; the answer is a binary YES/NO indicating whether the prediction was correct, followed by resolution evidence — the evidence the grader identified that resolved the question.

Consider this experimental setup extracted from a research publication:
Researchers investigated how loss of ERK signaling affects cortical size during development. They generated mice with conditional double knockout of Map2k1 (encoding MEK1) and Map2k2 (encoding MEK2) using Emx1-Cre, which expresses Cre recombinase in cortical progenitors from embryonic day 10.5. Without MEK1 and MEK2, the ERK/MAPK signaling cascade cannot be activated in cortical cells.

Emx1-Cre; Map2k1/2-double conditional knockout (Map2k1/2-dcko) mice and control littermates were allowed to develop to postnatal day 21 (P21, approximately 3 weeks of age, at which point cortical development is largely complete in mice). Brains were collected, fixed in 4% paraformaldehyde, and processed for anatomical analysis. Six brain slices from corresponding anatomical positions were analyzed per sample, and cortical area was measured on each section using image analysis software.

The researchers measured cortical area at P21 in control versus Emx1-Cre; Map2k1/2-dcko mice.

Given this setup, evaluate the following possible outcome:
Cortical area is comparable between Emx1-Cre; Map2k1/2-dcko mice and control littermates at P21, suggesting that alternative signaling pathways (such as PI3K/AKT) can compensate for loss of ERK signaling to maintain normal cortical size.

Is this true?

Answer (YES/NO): NO